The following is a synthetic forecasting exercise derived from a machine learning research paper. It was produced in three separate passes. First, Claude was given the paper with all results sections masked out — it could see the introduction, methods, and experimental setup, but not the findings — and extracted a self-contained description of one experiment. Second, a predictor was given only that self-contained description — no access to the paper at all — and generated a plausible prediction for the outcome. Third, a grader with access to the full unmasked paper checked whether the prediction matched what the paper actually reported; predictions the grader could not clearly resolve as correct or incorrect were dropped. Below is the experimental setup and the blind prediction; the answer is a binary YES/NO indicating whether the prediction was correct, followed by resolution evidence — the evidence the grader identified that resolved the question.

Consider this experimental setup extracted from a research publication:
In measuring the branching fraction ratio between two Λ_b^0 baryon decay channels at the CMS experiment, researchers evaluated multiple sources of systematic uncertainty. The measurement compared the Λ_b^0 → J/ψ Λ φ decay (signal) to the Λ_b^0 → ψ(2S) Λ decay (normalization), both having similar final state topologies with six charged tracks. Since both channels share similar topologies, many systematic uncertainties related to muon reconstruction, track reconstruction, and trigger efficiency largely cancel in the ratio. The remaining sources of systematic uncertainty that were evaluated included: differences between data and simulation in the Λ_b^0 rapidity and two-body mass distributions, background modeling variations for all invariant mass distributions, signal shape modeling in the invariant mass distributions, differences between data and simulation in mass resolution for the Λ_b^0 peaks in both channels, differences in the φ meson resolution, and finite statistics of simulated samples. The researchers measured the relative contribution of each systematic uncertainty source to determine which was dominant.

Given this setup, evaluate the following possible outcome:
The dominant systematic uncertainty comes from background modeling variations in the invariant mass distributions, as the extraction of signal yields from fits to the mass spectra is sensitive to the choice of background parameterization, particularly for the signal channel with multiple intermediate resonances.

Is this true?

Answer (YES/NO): NO